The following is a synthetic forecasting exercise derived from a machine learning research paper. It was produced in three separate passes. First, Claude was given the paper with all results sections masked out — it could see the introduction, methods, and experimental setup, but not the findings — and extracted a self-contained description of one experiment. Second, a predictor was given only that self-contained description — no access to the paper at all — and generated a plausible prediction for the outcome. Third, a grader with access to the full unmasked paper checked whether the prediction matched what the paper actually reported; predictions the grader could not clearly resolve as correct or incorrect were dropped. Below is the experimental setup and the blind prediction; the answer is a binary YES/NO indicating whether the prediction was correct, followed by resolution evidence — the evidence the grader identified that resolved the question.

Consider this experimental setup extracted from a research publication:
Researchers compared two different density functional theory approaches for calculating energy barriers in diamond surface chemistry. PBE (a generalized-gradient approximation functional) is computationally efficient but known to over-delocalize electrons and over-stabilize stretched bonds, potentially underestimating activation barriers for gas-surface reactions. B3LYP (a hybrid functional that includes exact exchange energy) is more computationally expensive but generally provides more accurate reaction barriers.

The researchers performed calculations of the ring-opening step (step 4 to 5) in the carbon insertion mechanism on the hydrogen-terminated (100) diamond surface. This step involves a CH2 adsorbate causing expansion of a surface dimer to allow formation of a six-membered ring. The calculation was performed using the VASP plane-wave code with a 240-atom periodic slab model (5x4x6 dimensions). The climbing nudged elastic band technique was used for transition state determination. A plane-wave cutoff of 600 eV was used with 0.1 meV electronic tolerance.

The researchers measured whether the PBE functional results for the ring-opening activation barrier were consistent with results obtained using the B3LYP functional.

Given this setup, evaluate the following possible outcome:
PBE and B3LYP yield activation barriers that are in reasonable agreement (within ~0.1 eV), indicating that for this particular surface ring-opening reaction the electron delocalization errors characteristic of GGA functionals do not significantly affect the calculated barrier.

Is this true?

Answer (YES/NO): YES